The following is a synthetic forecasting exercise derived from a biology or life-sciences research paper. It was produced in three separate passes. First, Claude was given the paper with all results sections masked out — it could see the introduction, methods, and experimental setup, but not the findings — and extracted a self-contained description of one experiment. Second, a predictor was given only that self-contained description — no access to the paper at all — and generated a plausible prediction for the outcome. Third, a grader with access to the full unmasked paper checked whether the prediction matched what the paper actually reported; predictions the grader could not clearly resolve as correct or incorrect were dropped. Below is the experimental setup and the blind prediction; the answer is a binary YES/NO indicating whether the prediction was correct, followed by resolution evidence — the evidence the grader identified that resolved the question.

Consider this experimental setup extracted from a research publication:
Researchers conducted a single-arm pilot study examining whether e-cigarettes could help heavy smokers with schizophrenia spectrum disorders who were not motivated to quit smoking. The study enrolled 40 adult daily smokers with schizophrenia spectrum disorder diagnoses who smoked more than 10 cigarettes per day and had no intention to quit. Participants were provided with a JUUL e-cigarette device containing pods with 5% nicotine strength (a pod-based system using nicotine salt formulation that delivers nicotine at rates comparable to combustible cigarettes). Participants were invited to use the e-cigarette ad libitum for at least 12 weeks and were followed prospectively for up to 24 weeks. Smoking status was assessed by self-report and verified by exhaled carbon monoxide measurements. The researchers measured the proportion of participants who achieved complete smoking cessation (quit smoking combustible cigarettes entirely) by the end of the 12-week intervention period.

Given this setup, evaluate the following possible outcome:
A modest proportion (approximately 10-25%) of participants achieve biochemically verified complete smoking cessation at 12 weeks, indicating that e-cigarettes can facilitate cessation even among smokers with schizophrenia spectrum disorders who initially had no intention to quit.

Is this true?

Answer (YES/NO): NO